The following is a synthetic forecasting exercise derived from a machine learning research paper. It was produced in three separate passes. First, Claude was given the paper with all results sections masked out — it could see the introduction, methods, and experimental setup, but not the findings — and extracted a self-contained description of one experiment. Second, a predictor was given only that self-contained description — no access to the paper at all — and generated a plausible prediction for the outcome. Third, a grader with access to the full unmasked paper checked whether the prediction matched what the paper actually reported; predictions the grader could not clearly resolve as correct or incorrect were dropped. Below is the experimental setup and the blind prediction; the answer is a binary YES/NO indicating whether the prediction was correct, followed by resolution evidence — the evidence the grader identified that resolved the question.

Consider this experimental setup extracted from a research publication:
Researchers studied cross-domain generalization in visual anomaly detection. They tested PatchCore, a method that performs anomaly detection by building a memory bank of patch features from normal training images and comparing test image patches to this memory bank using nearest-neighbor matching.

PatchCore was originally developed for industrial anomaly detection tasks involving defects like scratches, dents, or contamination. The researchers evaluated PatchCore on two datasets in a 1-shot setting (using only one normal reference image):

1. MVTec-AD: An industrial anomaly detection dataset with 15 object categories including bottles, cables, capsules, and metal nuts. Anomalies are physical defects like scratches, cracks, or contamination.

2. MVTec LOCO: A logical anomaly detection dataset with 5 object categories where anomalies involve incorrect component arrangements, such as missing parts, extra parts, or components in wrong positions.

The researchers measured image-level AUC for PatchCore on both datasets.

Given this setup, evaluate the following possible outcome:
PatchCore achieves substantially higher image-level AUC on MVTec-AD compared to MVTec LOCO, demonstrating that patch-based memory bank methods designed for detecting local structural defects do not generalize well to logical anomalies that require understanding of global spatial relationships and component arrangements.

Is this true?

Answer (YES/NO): YES